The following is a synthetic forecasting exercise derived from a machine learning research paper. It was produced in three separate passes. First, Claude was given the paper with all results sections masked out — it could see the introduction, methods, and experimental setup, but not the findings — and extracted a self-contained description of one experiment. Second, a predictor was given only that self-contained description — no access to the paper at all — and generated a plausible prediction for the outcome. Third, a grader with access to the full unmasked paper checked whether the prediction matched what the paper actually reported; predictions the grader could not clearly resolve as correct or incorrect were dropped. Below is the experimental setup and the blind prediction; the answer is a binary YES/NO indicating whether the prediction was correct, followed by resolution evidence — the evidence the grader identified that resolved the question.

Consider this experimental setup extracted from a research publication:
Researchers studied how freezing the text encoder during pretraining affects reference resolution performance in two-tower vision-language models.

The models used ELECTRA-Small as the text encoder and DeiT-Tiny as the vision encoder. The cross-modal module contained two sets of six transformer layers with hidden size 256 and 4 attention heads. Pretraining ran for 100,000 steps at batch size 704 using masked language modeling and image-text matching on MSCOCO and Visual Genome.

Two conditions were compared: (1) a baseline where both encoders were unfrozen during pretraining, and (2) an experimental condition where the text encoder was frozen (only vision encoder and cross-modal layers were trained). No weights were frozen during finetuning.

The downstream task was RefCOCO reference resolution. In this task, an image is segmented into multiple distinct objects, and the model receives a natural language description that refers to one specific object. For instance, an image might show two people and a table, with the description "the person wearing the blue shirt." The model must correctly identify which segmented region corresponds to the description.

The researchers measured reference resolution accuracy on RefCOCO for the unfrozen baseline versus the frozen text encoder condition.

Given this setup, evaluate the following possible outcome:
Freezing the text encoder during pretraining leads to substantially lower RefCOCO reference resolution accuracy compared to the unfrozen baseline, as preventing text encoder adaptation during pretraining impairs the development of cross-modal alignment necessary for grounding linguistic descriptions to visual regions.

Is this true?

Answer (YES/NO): NO